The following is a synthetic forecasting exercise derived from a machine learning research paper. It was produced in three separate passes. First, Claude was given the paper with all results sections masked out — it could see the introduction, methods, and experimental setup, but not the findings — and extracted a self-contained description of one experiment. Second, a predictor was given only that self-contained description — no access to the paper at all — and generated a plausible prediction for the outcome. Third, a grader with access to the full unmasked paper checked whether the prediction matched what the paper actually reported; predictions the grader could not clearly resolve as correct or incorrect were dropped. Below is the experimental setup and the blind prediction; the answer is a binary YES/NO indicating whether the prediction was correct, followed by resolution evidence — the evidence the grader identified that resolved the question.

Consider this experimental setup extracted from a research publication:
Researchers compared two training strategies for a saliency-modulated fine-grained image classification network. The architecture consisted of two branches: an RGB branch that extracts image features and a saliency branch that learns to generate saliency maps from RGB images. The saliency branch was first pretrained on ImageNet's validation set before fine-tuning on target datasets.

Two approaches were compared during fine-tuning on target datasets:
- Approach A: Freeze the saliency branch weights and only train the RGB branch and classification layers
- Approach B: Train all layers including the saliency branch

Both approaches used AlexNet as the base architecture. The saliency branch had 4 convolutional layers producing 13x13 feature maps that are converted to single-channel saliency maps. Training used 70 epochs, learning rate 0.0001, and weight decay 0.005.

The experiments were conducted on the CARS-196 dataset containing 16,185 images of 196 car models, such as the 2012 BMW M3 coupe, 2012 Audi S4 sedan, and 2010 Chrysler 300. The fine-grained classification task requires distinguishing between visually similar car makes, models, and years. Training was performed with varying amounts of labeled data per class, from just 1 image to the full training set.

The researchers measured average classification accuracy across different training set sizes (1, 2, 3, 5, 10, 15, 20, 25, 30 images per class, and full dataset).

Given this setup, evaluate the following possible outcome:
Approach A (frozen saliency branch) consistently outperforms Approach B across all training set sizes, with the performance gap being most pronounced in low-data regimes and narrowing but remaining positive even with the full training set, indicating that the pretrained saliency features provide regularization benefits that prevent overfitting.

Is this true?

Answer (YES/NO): NO